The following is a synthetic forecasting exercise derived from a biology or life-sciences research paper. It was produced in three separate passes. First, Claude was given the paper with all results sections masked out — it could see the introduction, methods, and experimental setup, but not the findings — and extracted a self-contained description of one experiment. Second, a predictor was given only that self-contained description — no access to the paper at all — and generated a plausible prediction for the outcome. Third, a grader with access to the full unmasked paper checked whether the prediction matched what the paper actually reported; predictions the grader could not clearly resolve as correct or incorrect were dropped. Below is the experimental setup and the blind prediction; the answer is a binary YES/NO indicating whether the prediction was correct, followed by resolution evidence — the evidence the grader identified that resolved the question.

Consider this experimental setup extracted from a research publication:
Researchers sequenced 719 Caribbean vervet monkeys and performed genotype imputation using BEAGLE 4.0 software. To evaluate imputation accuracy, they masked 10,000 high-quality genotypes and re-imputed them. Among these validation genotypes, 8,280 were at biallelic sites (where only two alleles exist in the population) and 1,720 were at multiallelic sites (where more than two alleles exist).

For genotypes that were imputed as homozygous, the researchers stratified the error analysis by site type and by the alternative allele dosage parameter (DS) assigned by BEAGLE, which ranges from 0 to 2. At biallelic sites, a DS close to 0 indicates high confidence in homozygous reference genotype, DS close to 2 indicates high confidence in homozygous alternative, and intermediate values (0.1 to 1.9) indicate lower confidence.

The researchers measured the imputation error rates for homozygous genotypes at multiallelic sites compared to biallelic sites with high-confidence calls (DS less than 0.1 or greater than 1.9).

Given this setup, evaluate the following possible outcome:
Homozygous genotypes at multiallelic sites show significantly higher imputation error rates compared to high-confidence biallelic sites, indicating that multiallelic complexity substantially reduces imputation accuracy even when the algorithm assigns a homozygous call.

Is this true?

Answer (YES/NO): YES